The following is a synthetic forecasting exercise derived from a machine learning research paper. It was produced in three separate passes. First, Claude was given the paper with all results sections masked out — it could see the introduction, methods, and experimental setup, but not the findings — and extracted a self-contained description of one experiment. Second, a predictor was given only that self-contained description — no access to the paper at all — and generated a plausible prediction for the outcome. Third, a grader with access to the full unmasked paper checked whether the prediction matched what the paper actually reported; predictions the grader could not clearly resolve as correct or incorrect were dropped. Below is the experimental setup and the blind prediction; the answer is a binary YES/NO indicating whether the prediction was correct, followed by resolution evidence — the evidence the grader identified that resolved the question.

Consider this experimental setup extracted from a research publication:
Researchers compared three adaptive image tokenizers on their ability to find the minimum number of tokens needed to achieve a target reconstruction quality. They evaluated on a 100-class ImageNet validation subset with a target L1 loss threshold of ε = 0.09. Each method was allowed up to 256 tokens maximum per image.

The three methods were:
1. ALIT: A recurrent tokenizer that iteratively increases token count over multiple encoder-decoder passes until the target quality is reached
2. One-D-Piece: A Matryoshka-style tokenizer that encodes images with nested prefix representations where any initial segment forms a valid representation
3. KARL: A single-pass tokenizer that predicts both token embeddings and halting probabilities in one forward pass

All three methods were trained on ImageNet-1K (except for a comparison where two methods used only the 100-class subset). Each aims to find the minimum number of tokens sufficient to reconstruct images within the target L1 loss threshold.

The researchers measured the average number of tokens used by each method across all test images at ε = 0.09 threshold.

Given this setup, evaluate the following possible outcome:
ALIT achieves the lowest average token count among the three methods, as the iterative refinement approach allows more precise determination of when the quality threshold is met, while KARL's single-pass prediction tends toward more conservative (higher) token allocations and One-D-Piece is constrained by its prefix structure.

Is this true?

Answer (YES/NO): YES